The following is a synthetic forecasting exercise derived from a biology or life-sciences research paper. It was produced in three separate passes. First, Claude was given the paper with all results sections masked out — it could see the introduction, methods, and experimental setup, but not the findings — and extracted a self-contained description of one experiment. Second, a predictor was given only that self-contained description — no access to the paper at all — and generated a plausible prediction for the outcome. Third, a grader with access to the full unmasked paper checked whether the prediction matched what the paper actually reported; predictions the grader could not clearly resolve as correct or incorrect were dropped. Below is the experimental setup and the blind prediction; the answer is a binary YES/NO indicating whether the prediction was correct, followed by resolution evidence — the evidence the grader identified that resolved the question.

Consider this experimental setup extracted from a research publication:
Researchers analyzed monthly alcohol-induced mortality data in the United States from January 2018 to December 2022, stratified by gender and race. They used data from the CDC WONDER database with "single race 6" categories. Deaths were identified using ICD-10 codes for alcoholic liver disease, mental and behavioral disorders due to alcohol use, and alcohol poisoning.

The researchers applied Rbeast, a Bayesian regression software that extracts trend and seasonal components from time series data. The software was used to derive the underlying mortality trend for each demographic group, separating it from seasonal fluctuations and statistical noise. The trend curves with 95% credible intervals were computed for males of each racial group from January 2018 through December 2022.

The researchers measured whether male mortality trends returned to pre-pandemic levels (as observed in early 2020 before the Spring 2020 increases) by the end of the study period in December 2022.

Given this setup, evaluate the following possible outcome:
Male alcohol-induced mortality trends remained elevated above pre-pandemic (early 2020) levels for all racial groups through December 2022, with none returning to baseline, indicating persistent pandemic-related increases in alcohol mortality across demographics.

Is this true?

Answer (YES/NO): YES